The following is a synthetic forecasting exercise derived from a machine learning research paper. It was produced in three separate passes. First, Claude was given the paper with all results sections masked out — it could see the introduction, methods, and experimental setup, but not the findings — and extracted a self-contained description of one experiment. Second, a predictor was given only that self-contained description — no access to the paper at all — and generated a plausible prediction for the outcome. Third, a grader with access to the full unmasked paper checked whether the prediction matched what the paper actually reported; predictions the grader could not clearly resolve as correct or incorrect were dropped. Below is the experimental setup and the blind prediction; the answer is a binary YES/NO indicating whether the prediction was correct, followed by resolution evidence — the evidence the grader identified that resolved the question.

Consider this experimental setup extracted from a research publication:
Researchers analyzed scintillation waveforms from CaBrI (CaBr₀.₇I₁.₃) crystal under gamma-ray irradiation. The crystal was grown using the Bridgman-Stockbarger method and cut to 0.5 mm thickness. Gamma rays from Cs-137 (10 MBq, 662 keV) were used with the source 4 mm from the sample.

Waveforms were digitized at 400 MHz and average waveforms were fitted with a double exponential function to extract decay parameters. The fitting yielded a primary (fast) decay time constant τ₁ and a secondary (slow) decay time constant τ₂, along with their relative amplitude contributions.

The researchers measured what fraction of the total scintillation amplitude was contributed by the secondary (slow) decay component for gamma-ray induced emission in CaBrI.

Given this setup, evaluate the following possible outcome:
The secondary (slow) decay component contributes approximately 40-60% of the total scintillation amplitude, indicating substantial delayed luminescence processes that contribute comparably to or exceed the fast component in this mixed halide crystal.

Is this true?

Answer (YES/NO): NO